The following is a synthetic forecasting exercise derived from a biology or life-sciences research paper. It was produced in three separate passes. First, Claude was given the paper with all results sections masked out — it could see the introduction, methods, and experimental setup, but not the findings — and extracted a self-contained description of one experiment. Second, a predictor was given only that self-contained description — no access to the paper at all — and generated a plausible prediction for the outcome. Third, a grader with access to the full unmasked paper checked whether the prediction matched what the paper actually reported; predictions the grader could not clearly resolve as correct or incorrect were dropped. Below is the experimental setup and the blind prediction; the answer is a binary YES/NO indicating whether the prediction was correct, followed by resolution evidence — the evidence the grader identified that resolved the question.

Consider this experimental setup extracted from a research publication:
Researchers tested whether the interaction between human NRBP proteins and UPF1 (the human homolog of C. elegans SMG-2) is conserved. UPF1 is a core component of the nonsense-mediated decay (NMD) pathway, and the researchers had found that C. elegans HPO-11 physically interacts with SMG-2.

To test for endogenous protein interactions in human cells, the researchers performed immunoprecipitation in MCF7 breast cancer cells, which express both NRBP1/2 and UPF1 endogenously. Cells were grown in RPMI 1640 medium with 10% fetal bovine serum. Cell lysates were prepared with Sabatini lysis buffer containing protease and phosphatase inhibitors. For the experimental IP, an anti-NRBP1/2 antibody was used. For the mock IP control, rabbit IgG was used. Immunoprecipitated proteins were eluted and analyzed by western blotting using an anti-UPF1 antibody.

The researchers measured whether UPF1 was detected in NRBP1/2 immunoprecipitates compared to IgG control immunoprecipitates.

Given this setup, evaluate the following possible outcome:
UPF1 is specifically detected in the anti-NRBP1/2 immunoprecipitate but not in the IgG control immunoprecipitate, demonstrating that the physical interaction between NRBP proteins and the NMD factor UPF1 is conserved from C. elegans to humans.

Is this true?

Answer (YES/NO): YES